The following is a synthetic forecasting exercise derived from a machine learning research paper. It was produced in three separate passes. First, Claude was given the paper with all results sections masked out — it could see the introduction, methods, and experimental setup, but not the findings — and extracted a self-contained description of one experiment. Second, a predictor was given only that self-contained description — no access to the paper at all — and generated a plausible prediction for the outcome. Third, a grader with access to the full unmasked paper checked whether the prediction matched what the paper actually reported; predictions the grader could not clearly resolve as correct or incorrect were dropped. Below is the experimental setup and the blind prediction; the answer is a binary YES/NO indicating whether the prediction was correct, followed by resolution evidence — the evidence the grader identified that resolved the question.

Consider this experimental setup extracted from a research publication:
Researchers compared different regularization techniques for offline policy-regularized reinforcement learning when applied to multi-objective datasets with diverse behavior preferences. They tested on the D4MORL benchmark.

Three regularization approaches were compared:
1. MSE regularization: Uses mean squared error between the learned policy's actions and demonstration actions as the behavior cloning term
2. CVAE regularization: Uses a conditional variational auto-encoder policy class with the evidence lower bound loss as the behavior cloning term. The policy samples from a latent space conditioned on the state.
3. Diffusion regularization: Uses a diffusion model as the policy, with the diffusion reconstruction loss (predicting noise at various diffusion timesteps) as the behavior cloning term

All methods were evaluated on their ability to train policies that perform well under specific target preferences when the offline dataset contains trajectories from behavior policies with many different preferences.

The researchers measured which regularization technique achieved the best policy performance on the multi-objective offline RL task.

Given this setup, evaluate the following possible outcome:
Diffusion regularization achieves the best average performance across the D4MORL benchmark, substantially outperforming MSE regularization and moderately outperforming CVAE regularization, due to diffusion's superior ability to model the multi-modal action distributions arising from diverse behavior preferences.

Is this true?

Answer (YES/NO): NO